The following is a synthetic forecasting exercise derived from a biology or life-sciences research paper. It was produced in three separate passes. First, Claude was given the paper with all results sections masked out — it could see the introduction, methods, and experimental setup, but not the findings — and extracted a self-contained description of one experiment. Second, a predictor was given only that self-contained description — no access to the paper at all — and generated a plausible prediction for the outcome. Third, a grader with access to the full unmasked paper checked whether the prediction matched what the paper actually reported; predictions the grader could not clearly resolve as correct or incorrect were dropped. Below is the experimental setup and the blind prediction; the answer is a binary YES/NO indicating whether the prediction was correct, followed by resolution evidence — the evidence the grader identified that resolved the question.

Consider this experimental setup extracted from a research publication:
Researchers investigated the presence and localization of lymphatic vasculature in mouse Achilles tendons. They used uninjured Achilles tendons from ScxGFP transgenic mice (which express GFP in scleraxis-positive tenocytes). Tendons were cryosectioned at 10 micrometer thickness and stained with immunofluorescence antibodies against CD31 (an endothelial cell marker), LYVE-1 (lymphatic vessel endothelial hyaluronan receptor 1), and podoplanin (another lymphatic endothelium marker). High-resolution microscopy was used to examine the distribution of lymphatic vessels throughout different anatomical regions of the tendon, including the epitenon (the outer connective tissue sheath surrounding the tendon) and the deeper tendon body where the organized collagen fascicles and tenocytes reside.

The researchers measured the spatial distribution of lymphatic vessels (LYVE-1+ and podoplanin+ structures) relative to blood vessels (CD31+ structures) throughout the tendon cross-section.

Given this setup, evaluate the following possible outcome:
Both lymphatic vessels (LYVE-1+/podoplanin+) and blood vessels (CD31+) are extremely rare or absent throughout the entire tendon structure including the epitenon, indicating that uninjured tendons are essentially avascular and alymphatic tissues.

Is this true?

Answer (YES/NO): NO